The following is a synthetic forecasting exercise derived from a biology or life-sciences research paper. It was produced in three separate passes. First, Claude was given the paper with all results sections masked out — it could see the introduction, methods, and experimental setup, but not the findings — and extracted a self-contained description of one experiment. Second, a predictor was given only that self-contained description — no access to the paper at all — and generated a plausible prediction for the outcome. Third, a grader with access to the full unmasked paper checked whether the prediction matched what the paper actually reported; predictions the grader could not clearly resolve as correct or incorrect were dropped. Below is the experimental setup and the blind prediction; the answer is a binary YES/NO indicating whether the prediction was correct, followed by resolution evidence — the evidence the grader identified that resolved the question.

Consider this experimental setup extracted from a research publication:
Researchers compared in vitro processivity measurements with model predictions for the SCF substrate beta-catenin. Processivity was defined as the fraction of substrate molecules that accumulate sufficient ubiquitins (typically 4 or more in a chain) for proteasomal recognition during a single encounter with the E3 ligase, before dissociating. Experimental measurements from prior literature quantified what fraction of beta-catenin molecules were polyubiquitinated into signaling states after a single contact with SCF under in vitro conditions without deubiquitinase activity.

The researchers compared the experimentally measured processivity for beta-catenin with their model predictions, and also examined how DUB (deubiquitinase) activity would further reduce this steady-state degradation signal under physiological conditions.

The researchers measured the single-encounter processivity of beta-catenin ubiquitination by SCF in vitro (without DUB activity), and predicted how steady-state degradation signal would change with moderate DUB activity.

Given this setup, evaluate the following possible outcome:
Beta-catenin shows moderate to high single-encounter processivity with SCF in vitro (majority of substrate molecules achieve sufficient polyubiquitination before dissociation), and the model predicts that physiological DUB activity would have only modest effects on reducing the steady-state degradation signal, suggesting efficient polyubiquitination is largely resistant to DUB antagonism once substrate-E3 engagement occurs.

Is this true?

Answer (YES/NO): NO